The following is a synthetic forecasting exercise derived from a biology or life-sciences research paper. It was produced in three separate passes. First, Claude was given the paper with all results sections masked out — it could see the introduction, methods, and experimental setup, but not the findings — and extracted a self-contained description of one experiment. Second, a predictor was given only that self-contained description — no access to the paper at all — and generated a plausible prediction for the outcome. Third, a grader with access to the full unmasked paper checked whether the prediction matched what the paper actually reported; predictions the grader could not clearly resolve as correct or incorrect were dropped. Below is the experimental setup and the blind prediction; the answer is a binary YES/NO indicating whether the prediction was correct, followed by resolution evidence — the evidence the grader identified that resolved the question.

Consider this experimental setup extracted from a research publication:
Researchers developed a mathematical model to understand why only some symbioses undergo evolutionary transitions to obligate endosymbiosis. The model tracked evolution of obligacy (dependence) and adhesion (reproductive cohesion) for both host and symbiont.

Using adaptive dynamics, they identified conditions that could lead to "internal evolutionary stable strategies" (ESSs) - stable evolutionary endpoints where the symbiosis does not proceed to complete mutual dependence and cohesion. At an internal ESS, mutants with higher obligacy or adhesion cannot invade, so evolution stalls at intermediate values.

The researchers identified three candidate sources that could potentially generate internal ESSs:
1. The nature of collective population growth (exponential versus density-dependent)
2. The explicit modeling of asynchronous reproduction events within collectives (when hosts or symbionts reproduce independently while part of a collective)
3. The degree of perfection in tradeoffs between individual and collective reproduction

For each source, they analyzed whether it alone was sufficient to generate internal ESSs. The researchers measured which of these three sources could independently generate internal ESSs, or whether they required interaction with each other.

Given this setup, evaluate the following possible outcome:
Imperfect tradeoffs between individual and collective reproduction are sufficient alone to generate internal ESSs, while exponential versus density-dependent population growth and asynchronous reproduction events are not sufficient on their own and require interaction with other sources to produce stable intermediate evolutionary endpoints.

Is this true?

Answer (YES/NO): NO